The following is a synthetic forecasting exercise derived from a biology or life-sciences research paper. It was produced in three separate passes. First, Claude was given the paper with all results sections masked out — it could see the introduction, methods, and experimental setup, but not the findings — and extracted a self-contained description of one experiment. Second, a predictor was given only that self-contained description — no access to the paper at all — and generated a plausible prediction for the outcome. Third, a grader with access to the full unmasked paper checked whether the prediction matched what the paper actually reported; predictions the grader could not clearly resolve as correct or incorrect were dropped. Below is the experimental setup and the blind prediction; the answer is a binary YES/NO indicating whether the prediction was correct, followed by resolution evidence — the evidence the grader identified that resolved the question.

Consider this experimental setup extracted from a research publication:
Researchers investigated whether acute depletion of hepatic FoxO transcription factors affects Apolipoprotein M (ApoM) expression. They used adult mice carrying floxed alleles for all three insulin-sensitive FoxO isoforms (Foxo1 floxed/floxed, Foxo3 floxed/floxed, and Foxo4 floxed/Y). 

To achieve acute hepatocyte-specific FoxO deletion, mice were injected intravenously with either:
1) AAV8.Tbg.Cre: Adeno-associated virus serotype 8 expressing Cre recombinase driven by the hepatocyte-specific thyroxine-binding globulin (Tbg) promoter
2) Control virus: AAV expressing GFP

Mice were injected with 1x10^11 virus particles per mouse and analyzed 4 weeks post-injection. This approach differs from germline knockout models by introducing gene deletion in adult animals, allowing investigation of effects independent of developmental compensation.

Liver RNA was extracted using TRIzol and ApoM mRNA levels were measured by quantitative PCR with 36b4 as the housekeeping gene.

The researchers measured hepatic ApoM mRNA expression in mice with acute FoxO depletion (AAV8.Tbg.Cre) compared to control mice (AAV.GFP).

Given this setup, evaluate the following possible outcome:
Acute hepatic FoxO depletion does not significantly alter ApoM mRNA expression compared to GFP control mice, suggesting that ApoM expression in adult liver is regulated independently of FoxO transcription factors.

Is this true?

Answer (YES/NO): NO